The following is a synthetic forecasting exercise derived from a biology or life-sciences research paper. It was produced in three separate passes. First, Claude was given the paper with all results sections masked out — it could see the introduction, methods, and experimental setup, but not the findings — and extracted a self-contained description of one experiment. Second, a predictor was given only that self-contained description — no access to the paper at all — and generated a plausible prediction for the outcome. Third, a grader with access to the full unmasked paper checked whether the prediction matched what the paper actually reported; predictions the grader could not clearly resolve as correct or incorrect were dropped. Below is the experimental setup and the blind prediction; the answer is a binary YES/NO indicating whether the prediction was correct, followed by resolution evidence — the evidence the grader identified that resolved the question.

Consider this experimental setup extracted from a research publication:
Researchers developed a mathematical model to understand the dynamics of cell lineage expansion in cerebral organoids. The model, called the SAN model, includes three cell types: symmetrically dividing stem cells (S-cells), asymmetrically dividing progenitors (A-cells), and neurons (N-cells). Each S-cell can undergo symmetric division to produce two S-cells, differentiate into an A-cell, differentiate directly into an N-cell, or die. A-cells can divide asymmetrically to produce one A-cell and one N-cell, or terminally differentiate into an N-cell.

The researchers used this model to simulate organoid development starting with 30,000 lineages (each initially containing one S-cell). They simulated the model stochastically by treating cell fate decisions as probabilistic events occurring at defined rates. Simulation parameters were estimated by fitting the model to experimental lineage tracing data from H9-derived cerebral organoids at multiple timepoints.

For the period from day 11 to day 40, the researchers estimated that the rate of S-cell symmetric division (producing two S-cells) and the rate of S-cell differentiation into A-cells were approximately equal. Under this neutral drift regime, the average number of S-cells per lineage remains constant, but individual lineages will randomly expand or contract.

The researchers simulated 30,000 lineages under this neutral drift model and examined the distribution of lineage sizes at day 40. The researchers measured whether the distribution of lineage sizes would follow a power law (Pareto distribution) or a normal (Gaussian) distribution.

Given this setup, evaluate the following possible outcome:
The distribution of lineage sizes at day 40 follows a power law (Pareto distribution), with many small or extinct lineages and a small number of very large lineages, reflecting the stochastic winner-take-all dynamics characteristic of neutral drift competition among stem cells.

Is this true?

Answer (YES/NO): YES